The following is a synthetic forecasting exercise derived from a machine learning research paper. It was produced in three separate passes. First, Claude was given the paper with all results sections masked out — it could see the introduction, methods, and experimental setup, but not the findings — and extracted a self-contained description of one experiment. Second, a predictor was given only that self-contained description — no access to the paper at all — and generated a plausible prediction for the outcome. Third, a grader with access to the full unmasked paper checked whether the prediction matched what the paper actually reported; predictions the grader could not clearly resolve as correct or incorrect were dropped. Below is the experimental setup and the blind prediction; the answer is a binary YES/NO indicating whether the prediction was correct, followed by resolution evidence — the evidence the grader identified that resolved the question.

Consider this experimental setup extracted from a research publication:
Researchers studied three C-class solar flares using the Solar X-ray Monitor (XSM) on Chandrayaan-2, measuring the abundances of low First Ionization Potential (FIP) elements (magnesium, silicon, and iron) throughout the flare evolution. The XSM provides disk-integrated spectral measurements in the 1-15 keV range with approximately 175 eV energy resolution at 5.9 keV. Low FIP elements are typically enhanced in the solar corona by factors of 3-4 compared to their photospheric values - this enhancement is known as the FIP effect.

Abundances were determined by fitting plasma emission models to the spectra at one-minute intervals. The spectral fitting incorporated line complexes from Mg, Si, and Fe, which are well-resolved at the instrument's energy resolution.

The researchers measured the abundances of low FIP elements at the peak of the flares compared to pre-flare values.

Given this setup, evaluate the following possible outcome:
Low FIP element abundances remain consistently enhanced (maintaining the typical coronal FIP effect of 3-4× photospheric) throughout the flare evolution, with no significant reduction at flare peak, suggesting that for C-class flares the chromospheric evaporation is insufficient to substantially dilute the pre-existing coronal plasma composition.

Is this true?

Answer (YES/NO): NO